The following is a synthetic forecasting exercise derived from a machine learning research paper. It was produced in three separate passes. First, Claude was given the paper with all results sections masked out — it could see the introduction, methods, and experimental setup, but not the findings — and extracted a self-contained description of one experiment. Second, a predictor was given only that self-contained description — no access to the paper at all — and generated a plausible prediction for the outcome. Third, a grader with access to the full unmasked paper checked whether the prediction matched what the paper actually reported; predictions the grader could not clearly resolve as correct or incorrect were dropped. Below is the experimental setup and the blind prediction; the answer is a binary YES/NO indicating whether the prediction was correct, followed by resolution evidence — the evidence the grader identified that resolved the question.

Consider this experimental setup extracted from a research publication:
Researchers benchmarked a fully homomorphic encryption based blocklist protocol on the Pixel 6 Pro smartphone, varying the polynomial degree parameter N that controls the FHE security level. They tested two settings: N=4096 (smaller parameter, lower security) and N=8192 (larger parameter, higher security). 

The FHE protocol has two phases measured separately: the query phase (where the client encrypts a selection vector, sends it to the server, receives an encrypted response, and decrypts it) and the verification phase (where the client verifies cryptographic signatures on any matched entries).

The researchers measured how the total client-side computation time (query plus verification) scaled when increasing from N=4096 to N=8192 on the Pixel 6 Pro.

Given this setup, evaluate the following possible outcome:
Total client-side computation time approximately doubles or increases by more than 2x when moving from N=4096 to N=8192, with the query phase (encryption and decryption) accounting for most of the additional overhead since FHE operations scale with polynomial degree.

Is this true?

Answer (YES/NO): NO